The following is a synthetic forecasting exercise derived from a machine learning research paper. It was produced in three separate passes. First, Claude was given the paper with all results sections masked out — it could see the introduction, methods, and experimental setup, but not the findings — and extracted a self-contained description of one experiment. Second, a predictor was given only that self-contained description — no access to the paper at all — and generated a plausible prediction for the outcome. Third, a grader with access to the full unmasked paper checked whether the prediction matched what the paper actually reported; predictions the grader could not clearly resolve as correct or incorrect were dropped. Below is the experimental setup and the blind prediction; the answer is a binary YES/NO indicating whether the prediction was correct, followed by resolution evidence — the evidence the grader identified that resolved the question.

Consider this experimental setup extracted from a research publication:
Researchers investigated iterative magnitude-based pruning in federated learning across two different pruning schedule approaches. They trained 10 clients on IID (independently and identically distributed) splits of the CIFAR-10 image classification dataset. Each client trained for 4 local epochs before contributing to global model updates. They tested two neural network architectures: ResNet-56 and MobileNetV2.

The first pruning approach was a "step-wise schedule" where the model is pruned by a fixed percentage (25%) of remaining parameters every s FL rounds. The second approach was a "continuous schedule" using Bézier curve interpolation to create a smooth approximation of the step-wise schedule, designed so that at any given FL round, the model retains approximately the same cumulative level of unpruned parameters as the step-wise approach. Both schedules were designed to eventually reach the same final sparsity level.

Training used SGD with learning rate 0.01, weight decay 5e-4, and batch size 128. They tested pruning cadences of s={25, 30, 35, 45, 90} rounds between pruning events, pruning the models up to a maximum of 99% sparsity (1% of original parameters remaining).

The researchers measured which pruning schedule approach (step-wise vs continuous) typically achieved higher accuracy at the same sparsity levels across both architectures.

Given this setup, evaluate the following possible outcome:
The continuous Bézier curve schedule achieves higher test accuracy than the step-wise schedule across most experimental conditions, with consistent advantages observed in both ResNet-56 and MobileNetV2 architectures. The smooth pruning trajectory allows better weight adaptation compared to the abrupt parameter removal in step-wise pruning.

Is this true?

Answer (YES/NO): NO